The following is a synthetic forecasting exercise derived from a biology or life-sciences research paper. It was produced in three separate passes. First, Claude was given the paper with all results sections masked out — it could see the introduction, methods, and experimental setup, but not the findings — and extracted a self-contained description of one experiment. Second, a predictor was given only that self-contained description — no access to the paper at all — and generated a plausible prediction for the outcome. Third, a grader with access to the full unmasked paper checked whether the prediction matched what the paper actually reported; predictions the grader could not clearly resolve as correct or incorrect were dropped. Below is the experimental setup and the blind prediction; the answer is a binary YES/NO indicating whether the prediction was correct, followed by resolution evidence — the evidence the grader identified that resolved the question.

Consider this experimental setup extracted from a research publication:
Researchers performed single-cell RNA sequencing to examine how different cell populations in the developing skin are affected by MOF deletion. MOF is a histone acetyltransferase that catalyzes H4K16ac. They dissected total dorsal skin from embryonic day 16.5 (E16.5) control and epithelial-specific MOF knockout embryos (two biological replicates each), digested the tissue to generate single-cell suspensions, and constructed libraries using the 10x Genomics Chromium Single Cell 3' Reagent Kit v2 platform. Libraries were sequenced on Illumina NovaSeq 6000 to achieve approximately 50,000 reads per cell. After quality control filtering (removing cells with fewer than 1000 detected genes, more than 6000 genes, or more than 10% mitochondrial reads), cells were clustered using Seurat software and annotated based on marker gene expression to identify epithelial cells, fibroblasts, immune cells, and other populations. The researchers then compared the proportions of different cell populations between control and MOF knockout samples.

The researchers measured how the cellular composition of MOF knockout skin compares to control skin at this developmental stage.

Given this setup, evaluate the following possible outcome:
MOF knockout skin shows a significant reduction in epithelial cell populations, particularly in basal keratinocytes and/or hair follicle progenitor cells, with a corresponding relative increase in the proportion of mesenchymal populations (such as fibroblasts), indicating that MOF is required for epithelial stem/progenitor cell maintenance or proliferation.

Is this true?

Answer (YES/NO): YES